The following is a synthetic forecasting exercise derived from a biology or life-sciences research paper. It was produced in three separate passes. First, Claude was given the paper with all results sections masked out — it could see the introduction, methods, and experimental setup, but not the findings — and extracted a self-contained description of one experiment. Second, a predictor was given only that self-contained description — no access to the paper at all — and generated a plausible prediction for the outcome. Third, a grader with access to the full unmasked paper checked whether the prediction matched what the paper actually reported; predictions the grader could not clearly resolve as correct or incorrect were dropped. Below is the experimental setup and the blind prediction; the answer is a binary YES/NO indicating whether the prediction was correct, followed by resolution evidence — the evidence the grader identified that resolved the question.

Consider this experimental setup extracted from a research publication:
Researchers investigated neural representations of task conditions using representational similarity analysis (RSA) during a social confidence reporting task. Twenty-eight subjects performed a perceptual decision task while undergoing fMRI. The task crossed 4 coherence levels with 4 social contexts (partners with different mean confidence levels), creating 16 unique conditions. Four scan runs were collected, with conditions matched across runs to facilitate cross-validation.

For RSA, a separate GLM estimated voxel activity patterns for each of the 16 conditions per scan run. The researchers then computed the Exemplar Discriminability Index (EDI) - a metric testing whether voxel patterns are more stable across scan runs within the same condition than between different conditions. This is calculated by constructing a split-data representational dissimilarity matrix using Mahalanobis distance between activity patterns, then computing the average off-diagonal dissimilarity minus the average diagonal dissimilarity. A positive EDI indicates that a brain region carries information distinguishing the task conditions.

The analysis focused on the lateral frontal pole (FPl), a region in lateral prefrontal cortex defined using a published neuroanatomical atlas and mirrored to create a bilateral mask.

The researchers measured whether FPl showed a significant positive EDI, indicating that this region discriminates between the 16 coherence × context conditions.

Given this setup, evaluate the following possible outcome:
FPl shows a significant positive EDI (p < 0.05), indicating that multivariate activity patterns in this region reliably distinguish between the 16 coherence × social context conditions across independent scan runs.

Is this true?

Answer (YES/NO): YES